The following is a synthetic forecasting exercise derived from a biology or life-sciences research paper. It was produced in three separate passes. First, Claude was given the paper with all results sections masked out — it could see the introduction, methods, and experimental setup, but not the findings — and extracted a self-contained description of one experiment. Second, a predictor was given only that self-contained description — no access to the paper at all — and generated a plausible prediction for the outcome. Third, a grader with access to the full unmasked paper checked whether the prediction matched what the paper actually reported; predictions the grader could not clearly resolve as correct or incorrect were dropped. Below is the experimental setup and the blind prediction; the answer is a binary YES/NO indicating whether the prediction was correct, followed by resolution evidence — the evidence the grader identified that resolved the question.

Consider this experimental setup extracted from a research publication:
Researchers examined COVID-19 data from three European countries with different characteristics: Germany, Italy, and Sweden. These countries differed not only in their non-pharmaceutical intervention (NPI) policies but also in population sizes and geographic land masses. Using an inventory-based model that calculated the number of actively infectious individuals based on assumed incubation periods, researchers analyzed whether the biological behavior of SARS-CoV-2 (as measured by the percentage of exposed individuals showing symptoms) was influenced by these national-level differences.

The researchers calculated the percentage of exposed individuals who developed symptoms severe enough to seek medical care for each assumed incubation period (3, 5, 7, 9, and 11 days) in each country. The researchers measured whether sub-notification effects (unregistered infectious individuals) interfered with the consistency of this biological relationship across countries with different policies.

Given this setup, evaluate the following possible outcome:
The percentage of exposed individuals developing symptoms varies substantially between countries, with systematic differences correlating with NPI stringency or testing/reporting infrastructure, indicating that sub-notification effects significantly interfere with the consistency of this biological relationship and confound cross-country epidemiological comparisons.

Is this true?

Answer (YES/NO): NO